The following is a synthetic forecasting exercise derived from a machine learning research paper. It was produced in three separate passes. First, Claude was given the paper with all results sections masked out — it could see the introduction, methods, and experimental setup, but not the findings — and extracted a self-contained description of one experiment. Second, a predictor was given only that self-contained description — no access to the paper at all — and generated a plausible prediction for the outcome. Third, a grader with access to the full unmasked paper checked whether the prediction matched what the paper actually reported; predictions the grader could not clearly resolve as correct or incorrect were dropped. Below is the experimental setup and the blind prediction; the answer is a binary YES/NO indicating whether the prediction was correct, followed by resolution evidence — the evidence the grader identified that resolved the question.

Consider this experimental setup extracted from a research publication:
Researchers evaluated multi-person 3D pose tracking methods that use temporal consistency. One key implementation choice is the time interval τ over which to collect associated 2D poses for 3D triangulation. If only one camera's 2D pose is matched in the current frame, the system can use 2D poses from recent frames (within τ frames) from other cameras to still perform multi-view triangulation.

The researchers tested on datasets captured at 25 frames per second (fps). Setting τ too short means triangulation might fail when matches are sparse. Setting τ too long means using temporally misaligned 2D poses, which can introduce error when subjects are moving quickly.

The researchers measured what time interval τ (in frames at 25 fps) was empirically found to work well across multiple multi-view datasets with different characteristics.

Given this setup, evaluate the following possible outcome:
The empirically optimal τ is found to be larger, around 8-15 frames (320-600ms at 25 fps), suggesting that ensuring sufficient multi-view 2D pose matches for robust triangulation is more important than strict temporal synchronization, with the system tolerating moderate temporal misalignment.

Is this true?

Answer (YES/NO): NO